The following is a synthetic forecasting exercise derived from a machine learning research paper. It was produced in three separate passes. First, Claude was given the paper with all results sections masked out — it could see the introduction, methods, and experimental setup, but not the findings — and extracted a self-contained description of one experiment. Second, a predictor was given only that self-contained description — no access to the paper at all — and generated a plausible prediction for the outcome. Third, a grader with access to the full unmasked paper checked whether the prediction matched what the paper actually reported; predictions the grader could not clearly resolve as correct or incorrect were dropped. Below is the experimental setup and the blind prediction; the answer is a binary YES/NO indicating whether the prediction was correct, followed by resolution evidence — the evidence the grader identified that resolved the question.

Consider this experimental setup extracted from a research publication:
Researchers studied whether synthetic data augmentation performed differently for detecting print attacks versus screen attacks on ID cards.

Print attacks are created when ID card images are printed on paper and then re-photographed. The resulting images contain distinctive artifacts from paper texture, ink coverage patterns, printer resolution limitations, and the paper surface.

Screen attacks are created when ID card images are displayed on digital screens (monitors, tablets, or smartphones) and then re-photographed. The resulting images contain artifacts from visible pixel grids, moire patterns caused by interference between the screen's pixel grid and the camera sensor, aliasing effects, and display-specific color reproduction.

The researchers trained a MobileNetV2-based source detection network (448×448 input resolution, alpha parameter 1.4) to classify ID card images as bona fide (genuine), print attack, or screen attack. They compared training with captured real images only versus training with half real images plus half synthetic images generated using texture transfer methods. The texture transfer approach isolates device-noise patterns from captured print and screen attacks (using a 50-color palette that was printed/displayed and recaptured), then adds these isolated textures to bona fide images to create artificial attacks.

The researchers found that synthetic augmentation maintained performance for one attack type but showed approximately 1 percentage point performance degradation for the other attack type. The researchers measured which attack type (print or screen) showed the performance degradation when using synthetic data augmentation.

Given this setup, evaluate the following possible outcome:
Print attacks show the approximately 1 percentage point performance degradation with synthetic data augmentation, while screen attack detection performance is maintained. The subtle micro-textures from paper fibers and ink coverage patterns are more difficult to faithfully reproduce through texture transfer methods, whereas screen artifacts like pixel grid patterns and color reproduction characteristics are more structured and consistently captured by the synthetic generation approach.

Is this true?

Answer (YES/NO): NO